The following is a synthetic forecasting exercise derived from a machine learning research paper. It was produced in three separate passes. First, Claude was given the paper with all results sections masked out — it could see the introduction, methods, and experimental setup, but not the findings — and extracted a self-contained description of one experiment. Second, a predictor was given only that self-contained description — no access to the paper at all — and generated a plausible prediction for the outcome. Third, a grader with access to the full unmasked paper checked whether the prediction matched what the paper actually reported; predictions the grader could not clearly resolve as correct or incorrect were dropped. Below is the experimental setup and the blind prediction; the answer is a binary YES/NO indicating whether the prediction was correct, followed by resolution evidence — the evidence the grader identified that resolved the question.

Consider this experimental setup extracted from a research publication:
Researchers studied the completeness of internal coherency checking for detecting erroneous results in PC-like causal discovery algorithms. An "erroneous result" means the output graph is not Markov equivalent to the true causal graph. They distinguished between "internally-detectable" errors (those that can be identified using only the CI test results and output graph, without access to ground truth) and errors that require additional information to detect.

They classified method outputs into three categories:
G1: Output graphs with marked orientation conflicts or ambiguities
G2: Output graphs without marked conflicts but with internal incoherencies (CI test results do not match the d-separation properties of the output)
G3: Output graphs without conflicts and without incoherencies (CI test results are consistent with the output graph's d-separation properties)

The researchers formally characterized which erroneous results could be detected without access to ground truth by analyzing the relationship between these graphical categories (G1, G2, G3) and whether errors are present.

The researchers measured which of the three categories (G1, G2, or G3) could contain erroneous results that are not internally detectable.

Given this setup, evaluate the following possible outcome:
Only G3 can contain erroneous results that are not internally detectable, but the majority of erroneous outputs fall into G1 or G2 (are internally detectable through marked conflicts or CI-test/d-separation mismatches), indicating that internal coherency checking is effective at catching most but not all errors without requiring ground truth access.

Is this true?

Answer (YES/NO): NO